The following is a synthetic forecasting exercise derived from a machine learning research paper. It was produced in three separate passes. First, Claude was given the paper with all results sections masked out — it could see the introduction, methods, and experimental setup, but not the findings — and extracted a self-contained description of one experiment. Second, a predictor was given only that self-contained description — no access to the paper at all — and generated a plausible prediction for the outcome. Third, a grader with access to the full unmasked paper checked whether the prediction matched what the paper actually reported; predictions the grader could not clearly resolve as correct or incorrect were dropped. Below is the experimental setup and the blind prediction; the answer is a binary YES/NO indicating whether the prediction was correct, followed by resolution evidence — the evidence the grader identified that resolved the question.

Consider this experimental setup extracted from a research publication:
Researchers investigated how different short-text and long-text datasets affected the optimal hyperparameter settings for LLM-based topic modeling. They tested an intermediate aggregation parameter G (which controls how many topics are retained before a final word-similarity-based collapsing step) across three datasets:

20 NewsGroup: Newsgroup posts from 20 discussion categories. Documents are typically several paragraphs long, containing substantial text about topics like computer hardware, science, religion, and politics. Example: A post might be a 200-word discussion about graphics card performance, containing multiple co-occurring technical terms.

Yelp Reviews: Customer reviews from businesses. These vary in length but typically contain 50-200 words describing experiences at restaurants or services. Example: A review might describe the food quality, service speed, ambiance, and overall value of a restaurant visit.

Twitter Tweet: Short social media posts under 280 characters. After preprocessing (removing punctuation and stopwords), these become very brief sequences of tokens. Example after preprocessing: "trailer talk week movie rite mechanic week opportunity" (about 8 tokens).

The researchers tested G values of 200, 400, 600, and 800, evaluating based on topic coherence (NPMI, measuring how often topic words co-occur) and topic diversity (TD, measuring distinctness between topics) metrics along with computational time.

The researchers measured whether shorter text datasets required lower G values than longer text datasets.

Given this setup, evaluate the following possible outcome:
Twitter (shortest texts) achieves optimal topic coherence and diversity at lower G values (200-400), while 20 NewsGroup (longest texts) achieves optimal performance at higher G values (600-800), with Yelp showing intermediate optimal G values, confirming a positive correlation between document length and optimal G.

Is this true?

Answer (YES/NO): NO